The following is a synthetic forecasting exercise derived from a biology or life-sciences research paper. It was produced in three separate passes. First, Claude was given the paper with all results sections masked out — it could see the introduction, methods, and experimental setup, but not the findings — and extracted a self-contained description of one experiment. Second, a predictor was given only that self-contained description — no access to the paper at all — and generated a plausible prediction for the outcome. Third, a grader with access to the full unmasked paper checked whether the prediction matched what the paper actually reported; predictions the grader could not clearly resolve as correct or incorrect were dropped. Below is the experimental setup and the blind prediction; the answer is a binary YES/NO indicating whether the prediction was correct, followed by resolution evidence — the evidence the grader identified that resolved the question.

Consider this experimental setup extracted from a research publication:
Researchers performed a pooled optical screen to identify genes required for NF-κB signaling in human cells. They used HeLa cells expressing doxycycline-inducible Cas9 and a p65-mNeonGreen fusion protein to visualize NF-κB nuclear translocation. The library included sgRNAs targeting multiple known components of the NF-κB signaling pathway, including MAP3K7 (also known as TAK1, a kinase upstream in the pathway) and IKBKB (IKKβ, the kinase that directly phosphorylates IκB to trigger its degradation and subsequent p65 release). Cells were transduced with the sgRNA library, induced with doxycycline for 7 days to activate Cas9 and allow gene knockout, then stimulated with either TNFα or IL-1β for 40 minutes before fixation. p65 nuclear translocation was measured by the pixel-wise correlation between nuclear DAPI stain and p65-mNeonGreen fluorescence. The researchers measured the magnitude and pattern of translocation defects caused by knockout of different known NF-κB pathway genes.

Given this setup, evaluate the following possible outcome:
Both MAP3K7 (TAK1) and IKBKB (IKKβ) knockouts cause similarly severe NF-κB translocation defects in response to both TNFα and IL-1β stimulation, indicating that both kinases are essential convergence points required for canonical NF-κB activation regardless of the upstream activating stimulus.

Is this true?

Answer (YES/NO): NO